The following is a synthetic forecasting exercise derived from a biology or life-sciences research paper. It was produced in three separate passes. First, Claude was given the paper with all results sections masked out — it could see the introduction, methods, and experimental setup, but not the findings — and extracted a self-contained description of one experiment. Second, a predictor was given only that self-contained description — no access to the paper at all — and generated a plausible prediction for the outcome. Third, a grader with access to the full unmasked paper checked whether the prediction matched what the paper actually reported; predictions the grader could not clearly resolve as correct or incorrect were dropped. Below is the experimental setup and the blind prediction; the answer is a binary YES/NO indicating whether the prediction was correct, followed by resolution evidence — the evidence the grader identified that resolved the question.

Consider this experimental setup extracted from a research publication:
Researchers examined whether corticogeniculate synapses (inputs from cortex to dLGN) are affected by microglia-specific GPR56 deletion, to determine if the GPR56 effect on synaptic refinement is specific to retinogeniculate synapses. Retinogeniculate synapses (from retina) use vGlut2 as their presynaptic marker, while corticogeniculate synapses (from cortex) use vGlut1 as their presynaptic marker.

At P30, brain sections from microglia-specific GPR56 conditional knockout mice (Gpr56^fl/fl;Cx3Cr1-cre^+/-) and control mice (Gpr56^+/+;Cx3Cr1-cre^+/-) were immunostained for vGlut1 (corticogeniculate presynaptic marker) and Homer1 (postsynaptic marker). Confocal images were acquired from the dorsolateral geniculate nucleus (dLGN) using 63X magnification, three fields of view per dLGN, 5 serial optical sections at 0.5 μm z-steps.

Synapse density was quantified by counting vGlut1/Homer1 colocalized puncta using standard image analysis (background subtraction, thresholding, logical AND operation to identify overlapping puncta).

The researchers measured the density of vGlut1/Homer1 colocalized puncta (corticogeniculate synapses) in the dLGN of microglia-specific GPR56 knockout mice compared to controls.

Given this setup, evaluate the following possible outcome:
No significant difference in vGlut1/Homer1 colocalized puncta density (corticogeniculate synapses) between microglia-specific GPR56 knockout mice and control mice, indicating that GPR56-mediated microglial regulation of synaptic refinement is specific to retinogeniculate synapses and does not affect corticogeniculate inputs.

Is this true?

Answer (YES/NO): YES